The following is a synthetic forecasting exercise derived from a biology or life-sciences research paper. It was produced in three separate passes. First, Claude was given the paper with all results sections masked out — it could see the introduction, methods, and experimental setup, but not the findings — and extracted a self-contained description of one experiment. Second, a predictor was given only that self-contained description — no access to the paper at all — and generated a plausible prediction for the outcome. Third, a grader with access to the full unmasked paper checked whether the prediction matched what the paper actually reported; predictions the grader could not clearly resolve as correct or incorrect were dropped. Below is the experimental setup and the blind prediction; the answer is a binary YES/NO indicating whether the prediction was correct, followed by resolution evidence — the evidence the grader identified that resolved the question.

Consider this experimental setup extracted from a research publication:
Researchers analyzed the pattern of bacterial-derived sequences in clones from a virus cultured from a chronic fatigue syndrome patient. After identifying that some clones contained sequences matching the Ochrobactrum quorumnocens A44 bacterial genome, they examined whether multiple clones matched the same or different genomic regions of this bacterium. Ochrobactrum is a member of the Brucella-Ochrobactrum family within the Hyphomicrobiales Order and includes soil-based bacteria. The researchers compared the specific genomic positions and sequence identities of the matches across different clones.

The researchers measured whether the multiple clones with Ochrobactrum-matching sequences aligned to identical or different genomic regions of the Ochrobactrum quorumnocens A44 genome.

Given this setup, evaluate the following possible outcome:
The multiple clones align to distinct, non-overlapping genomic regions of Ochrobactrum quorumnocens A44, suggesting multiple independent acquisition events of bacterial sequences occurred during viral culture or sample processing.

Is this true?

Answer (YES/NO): YES